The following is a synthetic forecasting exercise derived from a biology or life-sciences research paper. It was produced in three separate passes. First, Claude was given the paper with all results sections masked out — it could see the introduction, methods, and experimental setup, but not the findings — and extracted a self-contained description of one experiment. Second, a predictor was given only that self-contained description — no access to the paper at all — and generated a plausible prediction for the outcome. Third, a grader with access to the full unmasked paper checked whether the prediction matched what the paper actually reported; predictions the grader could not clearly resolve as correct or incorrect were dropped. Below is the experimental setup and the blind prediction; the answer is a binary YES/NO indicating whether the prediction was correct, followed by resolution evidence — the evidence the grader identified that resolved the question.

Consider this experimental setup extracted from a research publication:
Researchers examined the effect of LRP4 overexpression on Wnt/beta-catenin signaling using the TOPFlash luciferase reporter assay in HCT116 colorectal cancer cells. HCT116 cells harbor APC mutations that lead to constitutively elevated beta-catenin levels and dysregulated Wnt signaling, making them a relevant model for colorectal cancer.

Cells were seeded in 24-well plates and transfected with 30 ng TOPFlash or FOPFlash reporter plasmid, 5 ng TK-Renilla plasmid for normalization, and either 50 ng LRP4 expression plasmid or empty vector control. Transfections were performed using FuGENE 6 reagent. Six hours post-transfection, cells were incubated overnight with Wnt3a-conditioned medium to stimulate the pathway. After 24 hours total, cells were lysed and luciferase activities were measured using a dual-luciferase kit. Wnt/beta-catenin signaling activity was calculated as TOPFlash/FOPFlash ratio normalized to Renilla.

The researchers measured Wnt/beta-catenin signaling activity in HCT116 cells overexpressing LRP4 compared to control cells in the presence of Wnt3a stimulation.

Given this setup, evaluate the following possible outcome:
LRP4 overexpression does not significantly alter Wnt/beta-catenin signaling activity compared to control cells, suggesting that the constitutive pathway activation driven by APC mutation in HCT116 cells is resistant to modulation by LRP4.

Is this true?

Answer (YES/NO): NO